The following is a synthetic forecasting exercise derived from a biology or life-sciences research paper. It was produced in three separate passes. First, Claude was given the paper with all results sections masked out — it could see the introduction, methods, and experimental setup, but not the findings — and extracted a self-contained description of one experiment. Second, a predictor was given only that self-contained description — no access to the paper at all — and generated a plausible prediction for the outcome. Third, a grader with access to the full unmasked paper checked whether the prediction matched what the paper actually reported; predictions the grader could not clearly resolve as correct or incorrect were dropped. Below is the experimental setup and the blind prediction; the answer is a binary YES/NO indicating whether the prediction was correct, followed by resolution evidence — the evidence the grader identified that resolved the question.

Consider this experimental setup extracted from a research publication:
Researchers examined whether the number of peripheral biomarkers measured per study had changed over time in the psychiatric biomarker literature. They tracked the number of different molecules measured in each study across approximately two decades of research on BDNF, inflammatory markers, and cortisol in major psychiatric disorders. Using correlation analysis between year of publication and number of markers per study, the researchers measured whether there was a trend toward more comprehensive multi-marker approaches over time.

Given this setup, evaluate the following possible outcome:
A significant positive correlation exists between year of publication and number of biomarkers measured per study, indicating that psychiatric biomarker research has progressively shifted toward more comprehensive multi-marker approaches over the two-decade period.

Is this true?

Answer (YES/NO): NO